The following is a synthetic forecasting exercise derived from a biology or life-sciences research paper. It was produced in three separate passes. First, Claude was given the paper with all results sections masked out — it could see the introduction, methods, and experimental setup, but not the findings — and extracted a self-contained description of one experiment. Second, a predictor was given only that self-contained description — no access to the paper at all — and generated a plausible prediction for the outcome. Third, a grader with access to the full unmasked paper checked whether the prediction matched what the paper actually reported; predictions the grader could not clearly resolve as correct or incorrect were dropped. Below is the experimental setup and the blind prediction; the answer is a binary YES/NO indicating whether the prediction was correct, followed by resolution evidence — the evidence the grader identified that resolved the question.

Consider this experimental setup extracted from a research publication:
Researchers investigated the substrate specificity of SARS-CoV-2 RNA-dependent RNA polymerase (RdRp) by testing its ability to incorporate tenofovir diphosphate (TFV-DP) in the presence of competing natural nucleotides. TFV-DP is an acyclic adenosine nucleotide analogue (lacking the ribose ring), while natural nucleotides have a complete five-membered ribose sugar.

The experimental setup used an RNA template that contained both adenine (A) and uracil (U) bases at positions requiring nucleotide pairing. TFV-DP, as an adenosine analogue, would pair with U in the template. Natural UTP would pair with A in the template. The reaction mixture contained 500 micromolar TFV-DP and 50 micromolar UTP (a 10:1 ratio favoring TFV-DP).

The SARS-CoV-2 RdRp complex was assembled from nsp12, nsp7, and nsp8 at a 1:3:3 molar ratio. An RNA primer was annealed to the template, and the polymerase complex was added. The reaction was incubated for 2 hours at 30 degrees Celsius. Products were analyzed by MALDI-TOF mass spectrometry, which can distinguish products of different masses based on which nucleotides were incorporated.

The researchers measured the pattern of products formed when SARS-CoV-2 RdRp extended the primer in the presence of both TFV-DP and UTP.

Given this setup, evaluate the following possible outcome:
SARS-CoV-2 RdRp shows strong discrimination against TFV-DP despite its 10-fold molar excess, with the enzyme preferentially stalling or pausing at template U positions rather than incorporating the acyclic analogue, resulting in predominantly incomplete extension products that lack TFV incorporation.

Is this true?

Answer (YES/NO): NO